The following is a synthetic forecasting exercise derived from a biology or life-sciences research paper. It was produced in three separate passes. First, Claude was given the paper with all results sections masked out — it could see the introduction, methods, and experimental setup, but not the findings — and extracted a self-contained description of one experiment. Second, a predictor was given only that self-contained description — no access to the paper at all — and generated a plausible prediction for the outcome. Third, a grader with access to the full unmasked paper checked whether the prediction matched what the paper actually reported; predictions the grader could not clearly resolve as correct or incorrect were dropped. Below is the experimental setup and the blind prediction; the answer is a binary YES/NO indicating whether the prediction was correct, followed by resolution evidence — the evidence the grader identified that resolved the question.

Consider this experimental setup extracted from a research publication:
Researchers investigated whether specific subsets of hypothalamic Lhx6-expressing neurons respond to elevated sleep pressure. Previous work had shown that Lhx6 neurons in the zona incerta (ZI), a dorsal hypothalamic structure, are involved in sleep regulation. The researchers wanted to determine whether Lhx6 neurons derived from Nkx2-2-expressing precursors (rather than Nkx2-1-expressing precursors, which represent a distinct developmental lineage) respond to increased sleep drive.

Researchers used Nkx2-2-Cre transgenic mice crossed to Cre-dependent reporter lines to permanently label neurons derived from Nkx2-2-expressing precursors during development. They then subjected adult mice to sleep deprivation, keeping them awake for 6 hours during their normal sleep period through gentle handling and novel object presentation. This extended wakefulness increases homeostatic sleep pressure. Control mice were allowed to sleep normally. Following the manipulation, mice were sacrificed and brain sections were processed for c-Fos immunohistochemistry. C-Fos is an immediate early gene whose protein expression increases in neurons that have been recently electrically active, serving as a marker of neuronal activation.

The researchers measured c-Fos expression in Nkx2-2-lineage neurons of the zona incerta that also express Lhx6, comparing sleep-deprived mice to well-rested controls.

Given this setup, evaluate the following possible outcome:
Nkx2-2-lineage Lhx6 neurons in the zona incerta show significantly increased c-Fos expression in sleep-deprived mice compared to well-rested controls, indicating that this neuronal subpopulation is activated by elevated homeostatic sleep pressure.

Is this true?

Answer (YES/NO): YES